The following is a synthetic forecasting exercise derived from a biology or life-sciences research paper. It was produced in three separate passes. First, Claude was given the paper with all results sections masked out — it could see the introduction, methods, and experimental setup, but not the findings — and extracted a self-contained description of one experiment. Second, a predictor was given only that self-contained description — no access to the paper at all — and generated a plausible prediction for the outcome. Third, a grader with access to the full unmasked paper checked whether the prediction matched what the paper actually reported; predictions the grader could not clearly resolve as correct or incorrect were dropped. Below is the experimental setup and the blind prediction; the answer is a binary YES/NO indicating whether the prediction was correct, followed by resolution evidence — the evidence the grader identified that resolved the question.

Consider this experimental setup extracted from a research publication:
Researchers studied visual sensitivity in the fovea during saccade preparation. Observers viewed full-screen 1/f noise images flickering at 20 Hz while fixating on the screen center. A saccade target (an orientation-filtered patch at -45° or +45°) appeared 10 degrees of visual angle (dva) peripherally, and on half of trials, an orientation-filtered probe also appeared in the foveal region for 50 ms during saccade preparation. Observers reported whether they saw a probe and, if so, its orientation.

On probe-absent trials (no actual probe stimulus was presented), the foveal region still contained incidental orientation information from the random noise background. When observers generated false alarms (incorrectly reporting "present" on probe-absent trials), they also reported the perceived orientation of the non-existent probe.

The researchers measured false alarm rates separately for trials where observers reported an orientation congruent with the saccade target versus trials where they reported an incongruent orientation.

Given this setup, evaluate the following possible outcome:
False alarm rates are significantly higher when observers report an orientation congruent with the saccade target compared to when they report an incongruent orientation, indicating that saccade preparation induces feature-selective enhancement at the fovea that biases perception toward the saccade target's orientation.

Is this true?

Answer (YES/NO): YES